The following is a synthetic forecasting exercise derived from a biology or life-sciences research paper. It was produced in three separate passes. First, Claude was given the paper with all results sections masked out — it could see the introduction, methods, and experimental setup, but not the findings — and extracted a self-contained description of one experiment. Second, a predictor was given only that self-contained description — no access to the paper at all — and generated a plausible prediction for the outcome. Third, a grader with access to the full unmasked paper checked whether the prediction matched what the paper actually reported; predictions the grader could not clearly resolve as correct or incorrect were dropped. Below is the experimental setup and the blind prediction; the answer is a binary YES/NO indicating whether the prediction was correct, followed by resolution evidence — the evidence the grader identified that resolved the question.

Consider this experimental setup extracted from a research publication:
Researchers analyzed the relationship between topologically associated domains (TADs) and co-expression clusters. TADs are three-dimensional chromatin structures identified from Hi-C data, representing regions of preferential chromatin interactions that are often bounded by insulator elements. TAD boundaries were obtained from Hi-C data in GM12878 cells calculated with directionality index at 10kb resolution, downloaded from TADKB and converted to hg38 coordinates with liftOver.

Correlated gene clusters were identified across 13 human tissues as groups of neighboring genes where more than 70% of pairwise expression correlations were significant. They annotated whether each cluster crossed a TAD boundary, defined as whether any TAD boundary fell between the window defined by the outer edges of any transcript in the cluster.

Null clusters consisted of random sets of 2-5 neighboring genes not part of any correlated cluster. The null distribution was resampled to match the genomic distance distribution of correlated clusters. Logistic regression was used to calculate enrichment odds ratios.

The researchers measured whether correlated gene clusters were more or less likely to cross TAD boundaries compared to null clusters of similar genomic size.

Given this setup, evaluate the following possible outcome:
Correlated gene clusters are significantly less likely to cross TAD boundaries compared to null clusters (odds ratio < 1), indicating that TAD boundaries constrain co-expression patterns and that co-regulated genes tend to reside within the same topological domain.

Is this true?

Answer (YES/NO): YES